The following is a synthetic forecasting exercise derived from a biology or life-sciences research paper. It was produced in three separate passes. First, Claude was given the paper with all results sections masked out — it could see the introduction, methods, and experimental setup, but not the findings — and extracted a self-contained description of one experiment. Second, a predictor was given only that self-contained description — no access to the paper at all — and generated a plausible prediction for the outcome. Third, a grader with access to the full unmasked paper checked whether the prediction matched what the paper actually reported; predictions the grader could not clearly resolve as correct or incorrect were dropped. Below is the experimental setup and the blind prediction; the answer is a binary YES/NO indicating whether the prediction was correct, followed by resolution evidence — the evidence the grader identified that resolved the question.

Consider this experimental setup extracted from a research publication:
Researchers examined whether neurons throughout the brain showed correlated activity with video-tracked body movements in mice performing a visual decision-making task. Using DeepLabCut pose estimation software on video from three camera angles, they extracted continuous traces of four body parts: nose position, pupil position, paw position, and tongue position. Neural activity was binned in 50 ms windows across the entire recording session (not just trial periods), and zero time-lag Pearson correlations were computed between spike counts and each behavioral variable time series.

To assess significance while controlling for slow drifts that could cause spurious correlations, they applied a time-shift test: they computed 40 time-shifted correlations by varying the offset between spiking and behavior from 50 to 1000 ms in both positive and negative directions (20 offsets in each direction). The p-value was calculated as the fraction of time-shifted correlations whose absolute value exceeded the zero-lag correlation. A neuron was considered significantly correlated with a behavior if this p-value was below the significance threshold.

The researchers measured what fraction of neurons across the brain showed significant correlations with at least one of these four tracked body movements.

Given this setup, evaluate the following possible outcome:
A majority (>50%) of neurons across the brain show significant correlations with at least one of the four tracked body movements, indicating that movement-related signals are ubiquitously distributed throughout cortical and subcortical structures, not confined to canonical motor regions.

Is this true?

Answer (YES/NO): YES